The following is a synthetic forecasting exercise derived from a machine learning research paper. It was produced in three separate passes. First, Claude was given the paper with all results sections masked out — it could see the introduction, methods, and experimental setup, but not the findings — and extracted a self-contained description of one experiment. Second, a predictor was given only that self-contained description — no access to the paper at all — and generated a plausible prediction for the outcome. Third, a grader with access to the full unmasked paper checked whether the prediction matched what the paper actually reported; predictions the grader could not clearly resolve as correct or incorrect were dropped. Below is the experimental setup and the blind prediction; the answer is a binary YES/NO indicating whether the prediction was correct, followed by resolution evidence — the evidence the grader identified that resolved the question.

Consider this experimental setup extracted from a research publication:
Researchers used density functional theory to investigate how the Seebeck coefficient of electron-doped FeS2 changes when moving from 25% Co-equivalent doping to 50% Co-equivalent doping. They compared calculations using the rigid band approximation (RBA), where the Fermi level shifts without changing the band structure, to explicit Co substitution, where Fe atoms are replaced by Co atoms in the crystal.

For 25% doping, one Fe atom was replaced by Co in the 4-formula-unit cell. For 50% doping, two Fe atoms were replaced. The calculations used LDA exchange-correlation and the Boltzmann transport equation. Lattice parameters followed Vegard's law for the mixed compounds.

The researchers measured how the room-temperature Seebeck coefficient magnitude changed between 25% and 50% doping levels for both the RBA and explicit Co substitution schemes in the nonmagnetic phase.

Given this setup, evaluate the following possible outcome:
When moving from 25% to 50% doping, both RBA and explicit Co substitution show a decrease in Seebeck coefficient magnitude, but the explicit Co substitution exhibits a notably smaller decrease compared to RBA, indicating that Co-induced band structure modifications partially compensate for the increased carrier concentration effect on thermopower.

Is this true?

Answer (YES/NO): NO